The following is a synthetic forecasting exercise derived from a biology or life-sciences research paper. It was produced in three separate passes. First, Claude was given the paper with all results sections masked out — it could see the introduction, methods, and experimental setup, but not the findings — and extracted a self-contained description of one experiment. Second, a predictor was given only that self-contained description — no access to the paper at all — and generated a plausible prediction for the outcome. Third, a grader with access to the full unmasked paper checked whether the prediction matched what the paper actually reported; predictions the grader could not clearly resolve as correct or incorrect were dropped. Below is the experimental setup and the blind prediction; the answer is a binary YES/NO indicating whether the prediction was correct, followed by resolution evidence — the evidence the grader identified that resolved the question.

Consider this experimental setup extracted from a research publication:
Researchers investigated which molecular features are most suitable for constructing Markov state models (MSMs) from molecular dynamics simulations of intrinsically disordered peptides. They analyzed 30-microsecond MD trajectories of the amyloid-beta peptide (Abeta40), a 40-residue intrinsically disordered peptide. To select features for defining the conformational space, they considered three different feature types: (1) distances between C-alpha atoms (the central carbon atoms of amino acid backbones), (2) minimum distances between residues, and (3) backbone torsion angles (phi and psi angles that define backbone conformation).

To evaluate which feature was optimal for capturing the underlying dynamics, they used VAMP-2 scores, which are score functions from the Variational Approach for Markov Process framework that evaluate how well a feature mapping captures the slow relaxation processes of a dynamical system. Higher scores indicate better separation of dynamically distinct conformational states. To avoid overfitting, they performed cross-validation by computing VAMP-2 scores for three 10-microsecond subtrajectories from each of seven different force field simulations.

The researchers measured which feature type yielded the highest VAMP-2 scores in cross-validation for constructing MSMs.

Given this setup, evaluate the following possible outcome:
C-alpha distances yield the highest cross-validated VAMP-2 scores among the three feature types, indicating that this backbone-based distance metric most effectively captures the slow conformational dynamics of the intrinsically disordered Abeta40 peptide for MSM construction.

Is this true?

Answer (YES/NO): YES